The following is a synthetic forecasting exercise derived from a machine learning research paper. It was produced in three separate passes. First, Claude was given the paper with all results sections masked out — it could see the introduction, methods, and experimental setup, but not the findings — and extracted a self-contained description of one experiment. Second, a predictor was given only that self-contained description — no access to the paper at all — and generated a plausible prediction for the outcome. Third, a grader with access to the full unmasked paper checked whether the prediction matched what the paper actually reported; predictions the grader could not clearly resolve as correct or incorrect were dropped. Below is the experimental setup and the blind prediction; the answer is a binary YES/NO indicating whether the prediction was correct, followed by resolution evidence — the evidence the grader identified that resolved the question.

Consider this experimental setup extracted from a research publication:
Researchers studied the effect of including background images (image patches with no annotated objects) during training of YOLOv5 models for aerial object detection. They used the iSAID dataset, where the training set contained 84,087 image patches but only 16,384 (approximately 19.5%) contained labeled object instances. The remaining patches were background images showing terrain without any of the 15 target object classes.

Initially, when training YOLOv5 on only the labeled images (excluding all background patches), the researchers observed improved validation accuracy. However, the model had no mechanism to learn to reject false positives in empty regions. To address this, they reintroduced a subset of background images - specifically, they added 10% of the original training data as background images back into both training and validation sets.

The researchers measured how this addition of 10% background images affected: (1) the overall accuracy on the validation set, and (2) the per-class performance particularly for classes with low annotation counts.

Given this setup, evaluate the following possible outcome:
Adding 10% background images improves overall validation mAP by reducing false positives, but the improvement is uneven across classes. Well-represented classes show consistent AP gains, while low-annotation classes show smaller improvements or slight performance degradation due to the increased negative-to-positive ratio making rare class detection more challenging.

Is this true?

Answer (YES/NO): NO